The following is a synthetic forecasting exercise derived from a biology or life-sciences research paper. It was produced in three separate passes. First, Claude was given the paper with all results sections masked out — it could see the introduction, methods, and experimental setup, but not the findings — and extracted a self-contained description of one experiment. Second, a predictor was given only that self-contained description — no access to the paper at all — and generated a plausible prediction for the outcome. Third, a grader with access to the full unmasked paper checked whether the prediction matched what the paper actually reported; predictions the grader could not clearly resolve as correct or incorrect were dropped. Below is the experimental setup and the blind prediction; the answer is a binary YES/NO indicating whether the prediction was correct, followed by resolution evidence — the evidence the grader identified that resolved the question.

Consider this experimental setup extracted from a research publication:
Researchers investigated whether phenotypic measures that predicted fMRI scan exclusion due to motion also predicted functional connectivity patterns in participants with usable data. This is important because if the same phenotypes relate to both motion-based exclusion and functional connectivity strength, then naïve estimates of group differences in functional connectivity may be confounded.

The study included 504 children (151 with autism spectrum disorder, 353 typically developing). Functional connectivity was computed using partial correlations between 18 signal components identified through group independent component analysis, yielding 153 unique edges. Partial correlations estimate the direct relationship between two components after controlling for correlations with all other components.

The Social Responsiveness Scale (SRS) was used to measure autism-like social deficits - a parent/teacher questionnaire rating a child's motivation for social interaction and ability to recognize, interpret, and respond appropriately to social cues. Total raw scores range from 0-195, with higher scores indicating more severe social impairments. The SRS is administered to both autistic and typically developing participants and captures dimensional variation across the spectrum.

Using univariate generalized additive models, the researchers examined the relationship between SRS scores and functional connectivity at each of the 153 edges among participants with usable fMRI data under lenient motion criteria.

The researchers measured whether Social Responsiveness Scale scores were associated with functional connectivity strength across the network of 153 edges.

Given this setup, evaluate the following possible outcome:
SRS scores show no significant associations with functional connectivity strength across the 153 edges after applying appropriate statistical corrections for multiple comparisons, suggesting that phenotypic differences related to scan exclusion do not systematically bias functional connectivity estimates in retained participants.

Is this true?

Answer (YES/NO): NO